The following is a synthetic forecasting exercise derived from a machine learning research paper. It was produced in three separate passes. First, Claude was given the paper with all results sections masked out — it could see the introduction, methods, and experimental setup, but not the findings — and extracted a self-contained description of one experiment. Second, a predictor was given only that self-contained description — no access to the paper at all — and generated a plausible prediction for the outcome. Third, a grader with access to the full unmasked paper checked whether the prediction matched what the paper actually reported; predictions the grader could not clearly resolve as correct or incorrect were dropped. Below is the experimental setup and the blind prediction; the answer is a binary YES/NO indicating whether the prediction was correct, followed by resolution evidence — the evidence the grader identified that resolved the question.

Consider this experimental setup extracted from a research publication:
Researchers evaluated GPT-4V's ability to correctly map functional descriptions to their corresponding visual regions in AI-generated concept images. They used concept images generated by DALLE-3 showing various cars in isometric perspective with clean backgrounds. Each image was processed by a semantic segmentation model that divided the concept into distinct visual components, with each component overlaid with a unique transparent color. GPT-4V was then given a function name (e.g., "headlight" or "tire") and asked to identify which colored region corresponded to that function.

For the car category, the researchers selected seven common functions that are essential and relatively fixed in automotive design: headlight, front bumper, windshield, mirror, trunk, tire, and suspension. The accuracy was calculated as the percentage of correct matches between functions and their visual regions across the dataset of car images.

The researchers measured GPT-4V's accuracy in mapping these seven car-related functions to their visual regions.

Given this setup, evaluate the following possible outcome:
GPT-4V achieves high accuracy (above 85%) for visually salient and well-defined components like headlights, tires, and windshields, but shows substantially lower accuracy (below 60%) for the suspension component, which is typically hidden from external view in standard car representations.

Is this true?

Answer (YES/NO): NO